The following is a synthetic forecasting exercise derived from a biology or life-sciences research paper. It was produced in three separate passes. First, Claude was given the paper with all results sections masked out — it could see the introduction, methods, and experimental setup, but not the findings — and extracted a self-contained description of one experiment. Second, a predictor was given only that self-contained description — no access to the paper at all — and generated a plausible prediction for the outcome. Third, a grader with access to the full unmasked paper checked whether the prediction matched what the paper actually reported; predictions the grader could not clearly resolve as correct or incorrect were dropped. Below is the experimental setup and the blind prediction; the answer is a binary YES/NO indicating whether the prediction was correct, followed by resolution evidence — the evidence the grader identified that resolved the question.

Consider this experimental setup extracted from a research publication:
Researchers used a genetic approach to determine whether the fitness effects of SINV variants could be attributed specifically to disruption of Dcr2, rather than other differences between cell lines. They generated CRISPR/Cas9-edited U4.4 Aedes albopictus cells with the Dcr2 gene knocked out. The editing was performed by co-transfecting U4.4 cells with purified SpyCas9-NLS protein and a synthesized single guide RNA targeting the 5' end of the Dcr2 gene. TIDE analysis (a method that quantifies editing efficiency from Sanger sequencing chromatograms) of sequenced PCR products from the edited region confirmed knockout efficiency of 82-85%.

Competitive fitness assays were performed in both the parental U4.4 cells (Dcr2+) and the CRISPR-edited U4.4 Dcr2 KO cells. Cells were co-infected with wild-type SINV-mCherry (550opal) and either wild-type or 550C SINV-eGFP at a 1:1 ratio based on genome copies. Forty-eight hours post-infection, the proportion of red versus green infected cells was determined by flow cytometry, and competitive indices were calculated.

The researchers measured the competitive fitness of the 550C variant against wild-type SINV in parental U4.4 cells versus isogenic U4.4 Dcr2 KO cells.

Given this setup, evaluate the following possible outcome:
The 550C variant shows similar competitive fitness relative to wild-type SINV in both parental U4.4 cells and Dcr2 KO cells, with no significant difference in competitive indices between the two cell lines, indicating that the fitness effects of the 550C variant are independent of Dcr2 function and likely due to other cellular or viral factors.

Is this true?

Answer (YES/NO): NO